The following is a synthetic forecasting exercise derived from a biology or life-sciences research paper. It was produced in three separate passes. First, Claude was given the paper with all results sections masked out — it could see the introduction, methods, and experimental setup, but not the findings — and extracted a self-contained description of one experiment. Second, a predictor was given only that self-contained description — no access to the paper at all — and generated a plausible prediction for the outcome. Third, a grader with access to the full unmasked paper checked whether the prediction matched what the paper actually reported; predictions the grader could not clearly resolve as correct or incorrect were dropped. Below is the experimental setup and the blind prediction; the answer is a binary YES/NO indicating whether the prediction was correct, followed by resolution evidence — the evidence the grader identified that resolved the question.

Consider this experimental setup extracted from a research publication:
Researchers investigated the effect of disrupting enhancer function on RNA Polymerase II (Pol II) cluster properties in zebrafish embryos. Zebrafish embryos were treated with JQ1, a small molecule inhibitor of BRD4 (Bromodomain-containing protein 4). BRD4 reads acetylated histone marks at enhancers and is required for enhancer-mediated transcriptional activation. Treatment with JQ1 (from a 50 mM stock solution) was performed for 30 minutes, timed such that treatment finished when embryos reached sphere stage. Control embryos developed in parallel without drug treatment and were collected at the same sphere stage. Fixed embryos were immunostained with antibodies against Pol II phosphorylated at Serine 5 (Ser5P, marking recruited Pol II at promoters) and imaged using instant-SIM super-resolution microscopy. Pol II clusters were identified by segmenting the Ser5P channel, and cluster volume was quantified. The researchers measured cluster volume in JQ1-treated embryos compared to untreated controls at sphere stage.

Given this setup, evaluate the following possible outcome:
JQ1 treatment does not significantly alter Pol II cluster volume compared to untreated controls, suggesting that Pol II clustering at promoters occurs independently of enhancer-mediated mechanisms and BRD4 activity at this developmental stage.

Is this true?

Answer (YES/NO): NO